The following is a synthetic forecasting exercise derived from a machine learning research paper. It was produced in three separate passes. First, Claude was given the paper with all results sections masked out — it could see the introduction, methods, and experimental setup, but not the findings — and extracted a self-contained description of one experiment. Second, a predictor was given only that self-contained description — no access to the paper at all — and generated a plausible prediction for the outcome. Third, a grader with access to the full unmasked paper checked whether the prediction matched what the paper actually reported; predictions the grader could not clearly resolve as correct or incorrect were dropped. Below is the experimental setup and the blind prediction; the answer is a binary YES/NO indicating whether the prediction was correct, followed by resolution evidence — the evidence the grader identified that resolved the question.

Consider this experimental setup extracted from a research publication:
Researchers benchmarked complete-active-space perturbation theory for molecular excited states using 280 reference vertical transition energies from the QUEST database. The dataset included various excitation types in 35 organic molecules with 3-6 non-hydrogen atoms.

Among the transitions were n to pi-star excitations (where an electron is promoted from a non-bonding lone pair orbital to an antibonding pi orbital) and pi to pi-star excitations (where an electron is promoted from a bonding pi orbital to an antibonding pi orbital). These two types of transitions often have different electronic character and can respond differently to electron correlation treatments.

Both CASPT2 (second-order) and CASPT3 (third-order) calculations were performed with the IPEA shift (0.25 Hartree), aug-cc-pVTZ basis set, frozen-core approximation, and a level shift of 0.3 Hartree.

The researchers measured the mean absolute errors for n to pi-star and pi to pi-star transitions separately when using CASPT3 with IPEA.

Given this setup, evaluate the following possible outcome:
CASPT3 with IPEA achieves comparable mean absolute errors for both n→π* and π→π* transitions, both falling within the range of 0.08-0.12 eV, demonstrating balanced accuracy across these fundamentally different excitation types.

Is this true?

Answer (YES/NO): NO